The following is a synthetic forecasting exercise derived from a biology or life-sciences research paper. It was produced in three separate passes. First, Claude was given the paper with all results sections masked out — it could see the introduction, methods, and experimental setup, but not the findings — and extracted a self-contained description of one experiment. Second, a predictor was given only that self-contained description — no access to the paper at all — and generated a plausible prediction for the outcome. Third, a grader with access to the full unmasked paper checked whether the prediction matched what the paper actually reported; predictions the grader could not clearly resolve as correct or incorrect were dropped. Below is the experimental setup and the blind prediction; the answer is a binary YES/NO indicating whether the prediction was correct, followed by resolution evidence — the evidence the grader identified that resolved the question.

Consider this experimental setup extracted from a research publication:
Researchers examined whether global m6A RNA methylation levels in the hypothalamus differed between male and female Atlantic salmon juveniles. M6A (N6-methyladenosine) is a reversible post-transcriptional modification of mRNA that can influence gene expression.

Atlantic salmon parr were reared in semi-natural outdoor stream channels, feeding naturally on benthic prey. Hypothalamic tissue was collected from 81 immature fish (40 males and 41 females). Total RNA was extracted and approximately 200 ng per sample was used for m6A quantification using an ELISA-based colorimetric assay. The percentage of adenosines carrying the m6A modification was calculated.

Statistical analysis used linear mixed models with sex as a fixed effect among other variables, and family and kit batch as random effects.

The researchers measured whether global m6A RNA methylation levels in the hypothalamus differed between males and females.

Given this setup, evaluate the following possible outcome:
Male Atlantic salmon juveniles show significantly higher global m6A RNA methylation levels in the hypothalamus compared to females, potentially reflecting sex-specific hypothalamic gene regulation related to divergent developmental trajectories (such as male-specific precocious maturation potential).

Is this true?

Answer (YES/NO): NO